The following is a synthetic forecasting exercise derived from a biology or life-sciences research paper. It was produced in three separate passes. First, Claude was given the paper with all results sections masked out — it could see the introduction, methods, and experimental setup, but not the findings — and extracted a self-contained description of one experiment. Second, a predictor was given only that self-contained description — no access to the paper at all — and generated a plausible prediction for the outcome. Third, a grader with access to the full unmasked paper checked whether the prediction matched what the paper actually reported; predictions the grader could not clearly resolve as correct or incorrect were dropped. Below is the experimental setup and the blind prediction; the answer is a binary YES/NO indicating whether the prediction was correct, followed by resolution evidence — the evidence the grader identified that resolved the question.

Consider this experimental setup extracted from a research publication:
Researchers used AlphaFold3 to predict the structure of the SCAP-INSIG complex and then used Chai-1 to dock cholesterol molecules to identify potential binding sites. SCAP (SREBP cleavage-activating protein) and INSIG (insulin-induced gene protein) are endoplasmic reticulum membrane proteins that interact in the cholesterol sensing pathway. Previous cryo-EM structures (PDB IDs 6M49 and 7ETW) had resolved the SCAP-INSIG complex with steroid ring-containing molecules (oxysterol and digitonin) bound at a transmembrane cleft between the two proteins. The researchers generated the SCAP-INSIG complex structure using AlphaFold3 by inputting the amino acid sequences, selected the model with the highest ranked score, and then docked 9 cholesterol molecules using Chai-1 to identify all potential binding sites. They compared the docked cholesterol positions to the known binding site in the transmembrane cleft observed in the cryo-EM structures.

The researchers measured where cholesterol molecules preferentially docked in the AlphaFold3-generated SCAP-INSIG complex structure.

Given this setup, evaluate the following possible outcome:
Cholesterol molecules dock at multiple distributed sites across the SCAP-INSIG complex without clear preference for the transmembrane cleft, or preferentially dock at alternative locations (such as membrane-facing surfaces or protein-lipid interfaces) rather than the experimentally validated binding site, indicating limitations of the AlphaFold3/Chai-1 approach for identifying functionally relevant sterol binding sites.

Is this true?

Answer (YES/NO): NO